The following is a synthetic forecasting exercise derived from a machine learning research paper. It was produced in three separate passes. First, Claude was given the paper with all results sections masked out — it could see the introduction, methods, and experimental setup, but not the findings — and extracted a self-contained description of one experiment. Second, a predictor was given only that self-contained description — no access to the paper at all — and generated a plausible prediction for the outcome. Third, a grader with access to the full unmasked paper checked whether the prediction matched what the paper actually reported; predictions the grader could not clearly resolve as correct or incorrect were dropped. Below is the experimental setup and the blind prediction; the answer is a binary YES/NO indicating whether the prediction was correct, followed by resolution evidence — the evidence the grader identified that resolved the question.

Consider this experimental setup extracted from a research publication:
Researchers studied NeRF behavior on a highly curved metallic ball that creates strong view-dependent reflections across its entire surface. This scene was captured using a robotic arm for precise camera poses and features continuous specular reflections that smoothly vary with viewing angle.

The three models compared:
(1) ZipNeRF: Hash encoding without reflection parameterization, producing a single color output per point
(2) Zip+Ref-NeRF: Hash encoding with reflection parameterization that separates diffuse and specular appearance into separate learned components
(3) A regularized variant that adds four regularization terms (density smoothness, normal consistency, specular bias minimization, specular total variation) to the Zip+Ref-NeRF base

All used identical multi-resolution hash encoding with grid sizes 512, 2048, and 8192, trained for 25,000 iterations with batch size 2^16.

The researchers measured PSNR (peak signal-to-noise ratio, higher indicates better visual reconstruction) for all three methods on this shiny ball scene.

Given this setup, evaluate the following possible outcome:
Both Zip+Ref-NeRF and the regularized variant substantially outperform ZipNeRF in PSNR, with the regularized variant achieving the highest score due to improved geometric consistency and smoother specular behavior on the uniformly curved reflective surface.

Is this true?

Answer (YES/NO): NO